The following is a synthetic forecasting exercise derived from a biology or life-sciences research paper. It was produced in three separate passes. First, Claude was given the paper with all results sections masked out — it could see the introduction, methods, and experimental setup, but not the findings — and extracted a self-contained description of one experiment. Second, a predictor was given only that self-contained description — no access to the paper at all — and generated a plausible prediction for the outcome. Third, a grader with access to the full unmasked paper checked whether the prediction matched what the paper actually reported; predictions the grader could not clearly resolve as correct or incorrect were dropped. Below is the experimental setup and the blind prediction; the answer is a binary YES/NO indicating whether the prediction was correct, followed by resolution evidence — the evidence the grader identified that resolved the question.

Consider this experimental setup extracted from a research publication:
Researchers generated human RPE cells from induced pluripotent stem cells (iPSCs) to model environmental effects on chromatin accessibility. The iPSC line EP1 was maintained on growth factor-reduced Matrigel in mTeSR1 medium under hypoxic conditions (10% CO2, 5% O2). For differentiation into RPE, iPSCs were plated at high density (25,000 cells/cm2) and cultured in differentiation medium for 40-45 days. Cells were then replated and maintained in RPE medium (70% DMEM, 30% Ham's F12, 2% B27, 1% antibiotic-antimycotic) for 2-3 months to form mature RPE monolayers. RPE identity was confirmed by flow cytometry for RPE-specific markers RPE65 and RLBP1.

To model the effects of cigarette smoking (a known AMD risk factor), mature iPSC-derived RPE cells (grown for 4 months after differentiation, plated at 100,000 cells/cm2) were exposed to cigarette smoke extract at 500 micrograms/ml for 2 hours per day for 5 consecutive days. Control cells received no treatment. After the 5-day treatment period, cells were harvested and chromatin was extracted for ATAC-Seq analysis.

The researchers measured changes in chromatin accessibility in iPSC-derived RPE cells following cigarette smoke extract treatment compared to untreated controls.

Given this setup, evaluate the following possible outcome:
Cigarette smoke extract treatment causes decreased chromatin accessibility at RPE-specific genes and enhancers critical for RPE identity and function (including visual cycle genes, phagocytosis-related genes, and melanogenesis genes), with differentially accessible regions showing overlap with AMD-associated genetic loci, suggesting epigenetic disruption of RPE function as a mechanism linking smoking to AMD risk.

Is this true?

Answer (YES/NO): NO